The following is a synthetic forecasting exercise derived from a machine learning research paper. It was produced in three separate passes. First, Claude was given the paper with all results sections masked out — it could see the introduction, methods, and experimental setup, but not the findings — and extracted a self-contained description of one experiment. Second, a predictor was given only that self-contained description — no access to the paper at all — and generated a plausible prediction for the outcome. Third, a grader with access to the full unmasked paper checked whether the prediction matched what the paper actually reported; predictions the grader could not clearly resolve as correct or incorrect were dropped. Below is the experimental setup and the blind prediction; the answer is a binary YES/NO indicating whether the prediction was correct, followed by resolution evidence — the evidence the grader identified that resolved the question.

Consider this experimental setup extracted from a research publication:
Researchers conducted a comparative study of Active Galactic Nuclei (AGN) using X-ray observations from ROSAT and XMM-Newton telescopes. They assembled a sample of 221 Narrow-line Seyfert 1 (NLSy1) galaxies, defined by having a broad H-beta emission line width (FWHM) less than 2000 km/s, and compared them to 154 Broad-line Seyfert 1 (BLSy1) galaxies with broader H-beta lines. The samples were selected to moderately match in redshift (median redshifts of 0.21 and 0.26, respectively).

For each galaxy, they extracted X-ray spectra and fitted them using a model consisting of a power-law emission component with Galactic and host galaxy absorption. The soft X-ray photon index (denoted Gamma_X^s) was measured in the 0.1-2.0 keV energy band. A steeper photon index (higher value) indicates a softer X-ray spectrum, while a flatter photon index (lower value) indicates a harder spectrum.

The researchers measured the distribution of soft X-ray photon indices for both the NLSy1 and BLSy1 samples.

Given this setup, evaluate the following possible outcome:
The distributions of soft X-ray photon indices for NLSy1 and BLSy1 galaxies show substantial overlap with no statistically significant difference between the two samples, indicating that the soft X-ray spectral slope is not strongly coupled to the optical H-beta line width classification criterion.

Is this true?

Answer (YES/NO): NO